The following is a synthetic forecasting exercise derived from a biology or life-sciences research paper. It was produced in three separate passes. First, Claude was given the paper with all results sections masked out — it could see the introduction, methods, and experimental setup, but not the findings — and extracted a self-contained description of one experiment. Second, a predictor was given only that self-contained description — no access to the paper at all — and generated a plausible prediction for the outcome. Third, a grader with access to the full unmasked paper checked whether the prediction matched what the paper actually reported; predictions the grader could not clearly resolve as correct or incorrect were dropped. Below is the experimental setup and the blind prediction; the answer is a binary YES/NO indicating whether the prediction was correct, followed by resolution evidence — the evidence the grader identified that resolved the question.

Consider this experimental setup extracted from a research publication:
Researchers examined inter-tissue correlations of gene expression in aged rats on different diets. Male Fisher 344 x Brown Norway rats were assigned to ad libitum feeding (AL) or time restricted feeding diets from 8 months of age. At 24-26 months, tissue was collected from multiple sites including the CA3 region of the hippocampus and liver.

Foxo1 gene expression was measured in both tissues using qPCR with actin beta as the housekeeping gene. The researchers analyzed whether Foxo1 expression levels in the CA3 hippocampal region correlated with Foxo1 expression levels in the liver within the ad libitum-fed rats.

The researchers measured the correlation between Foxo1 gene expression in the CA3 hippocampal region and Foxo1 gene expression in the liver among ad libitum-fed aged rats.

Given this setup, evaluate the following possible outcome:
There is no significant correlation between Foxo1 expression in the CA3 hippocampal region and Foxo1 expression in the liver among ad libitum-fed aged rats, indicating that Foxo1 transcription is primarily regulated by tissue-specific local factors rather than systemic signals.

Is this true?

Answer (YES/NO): NO